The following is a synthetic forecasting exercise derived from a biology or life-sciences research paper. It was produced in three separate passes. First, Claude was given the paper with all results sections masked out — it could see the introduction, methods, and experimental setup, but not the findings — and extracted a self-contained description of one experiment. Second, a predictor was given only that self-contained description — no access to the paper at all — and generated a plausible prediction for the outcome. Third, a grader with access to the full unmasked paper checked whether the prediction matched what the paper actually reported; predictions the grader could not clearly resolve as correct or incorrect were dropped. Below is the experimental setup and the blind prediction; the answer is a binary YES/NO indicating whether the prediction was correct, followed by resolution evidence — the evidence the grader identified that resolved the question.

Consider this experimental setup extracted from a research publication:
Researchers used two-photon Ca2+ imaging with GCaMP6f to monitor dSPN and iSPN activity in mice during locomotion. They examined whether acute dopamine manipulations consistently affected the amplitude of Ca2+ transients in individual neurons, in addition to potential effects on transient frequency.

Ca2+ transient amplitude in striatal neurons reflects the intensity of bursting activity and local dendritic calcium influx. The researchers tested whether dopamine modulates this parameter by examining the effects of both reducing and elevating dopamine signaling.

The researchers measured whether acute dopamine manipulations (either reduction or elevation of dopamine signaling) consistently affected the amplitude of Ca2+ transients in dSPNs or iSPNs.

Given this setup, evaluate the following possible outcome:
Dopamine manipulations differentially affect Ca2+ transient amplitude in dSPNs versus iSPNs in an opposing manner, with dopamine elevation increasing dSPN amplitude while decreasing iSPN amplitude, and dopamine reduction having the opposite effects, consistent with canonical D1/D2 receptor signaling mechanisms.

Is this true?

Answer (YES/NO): NO